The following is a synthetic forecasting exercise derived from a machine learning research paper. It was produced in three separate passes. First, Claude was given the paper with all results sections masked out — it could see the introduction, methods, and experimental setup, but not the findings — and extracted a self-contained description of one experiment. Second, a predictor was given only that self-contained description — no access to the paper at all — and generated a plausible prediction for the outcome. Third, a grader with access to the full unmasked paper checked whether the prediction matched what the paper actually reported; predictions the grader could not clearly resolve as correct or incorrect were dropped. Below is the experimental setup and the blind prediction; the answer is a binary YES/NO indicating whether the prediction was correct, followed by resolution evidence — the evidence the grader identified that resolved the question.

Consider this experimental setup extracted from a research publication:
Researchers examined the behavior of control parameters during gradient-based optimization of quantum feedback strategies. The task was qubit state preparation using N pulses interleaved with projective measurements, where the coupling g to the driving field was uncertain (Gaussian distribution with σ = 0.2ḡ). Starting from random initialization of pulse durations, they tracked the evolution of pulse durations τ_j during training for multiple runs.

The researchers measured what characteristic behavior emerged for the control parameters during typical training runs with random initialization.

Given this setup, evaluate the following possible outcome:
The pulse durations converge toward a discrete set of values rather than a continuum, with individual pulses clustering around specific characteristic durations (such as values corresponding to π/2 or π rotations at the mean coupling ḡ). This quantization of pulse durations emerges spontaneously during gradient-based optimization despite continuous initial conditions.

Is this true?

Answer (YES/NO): NO